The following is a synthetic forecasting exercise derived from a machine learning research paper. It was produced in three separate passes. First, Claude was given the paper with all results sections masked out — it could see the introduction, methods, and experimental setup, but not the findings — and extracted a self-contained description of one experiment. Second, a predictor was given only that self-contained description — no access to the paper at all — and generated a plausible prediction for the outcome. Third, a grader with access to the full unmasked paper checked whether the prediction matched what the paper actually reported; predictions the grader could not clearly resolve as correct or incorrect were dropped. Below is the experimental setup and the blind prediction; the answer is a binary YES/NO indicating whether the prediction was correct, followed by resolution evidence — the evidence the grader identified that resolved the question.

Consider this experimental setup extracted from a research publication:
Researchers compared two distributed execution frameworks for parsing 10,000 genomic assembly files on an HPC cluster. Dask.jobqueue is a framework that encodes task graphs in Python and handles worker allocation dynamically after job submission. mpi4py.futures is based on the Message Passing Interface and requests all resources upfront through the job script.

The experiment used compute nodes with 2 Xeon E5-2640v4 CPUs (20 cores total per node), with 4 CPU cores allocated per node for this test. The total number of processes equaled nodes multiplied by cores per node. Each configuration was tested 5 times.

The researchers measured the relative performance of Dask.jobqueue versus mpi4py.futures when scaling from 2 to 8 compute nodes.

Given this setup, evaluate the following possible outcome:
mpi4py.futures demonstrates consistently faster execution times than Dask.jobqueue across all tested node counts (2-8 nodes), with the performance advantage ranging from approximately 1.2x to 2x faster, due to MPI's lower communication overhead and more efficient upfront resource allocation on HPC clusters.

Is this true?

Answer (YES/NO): NO